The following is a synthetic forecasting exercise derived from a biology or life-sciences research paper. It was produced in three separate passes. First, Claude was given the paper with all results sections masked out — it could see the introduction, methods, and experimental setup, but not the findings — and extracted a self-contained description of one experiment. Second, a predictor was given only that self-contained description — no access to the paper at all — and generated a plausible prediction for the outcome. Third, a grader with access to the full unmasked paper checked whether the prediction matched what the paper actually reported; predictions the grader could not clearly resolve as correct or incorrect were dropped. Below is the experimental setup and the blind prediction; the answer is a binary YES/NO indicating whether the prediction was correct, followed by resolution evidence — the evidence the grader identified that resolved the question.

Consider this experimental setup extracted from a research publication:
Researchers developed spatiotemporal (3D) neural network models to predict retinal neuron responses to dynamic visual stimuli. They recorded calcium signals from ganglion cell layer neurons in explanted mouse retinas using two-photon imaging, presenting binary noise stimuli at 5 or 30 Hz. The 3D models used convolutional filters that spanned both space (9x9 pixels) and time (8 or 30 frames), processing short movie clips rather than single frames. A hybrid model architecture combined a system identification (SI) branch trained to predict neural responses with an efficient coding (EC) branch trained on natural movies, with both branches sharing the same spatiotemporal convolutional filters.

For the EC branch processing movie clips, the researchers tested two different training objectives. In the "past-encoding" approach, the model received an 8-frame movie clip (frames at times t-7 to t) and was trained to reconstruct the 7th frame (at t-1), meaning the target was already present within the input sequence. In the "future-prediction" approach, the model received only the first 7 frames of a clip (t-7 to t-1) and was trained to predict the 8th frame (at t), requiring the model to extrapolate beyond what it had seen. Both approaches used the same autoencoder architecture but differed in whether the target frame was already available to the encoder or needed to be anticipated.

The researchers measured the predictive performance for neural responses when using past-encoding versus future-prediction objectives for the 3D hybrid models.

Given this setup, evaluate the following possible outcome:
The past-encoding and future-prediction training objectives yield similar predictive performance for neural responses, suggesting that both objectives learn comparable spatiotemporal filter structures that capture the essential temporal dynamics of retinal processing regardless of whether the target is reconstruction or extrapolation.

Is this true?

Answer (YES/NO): YES